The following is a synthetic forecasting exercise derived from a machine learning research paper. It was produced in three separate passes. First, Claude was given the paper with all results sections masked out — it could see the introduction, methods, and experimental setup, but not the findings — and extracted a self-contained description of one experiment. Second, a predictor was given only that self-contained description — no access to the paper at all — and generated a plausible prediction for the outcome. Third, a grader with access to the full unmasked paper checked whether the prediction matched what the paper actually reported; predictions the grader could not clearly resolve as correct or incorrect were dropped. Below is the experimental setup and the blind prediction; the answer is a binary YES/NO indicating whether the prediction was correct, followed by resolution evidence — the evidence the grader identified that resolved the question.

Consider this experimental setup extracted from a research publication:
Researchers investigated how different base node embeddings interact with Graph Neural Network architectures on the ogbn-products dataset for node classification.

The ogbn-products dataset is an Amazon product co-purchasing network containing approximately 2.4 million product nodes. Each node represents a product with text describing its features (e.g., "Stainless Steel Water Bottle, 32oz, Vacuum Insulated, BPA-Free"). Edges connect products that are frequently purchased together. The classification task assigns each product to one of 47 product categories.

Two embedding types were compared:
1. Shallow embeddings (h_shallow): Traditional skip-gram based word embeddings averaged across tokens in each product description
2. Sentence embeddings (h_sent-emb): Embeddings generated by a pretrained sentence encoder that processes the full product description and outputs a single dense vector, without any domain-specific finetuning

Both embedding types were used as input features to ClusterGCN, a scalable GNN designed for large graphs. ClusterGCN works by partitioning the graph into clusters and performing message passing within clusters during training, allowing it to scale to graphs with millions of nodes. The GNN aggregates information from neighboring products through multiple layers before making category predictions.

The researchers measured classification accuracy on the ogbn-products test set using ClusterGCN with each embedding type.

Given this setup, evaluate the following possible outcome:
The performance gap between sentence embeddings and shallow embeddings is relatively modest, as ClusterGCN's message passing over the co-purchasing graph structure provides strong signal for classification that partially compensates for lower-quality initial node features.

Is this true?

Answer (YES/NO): YES